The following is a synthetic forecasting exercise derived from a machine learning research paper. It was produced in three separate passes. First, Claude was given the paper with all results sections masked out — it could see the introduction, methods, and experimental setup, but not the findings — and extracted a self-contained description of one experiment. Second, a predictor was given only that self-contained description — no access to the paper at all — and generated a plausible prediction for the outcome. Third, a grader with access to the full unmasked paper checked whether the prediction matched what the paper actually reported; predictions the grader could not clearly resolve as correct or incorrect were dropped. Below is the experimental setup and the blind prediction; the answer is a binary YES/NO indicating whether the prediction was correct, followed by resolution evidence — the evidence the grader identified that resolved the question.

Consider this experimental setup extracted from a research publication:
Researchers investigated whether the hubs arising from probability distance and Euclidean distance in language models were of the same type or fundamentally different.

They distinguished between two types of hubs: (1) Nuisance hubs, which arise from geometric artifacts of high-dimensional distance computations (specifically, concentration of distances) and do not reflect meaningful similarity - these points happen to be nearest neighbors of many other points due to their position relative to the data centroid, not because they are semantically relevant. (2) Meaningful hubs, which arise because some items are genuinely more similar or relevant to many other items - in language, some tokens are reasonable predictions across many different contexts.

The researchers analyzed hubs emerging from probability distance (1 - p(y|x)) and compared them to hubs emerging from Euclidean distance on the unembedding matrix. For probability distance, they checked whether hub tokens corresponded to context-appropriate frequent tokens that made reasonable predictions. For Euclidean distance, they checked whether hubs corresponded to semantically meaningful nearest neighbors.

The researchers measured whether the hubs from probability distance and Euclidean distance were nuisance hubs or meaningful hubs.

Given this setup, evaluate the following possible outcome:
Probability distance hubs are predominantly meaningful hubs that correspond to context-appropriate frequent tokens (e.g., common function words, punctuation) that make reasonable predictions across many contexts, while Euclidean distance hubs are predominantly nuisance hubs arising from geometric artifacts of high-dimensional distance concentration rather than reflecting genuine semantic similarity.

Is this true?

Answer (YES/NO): NO